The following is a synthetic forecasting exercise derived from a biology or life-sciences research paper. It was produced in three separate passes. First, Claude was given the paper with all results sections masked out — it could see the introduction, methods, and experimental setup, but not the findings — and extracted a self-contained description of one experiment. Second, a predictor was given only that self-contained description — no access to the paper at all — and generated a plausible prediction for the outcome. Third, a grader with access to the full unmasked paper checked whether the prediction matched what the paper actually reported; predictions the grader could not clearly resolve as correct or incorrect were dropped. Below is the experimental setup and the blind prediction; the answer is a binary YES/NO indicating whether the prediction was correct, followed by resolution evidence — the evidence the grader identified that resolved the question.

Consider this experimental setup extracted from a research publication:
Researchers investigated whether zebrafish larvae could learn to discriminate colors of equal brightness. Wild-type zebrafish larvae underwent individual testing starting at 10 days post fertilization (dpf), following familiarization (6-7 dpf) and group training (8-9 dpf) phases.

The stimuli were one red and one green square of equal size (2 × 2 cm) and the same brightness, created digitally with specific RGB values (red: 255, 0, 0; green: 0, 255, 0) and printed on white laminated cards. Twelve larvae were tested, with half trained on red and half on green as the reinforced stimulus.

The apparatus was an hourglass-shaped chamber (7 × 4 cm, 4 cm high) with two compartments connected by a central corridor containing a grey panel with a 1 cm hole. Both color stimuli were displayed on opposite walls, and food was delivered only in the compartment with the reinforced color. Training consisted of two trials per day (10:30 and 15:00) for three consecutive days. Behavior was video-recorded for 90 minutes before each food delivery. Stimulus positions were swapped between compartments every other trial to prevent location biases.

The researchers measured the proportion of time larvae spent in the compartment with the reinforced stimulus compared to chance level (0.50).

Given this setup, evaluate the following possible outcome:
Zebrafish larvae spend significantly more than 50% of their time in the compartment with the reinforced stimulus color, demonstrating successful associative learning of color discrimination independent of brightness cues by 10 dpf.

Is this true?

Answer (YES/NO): YES